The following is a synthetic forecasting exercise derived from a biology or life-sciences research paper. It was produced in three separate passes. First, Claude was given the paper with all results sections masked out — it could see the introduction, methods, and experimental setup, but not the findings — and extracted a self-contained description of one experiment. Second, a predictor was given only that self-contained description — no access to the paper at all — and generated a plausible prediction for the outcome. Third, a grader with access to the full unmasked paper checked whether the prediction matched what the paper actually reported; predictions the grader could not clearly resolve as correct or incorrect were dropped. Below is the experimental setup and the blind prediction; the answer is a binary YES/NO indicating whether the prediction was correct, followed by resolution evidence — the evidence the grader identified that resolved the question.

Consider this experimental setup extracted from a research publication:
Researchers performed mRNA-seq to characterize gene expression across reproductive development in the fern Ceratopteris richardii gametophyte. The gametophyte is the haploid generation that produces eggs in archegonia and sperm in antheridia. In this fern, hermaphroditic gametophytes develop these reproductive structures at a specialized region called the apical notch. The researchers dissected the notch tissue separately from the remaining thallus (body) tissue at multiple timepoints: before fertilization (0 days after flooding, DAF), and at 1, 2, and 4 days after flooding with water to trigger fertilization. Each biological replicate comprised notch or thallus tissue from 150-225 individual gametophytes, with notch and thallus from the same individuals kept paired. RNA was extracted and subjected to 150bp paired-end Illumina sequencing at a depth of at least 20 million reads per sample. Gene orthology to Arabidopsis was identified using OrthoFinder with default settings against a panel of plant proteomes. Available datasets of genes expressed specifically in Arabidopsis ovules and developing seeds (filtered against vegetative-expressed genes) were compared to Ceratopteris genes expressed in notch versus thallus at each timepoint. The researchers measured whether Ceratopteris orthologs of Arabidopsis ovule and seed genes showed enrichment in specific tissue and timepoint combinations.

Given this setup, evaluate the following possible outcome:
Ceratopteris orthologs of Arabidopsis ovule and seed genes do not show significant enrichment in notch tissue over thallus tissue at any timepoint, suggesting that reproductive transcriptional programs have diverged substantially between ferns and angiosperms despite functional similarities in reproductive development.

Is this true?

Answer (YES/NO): NO